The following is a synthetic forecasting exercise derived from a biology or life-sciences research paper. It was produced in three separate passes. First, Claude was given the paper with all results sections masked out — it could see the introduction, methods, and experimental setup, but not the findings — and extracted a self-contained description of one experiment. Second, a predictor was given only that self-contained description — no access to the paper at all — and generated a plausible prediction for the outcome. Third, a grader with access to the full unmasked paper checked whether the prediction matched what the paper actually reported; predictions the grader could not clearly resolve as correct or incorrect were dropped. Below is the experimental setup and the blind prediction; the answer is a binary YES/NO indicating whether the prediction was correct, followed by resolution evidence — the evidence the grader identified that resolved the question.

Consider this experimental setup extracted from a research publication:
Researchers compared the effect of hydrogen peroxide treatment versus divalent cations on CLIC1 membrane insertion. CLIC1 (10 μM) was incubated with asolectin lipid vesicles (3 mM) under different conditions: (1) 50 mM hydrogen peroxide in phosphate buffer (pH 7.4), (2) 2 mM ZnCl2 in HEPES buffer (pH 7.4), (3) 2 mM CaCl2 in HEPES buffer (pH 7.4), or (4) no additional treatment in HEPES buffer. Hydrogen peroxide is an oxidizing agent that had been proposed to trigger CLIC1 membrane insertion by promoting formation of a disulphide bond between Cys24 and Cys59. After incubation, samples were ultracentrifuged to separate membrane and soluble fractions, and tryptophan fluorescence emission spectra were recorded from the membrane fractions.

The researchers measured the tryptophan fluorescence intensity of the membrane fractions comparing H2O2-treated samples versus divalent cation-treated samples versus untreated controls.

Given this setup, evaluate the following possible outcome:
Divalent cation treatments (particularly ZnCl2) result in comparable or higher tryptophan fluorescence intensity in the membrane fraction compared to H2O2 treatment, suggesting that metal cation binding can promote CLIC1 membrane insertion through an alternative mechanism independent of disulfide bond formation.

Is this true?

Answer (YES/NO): YES